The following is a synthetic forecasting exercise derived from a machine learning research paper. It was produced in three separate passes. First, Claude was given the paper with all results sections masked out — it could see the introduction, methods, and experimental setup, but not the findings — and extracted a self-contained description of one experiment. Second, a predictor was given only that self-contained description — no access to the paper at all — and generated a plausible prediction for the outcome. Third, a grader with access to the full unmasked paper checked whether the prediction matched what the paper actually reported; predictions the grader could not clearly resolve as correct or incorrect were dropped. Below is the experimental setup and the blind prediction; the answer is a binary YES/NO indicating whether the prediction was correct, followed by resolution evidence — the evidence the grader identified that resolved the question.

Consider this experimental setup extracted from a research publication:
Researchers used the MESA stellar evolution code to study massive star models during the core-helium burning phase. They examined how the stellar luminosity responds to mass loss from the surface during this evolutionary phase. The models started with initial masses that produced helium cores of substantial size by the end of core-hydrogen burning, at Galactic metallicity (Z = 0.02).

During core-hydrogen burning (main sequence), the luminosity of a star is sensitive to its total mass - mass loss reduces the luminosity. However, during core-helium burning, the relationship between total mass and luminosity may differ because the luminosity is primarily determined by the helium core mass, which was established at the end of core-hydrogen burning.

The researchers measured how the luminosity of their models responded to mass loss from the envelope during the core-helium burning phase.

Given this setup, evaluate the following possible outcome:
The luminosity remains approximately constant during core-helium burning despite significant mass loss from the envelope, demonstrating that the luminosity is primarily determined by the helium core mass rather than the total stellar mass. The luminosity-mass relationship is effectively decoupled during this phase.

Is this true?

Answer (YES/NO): YES